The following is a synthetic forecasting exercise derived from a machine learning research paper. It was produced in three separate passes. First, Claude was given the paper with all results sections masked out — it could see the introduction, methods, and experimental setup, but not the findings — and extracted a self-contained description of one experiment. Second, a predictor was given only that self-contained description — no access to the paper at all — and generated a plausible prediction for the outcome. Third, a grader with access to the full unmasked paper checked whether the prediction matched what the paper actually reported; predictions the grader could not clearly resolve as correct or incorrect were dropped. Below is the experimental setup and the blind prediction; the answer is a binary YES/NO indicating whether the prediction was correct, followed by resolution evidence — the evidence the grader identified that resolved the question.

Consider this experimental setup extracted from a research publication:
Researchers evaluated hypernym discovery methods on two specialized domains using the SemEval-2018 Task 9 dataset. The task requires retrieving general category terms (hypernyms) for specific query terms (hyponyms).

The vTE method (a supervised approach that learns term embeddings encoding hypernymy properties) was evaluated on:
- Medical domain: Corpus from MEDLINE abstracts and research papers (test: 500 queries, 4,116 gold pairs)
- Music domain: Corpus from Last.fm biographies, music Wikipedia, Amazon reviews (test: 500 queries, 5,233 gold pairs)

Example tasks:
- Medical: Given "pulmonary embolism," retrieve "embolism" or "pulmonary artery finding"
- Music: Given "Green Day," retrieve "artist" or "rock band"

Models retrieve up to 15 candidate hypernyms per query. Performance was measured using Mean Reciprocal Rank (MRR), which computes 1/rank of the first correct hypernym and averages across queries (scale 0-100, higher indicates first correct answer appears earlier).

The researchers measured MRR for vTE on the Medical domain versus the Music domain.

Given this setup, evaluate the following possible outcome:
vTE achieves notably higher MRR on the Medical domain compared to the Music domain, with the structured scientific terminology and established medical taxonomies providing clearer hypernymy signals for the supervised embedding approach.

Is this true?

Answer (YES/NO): NO